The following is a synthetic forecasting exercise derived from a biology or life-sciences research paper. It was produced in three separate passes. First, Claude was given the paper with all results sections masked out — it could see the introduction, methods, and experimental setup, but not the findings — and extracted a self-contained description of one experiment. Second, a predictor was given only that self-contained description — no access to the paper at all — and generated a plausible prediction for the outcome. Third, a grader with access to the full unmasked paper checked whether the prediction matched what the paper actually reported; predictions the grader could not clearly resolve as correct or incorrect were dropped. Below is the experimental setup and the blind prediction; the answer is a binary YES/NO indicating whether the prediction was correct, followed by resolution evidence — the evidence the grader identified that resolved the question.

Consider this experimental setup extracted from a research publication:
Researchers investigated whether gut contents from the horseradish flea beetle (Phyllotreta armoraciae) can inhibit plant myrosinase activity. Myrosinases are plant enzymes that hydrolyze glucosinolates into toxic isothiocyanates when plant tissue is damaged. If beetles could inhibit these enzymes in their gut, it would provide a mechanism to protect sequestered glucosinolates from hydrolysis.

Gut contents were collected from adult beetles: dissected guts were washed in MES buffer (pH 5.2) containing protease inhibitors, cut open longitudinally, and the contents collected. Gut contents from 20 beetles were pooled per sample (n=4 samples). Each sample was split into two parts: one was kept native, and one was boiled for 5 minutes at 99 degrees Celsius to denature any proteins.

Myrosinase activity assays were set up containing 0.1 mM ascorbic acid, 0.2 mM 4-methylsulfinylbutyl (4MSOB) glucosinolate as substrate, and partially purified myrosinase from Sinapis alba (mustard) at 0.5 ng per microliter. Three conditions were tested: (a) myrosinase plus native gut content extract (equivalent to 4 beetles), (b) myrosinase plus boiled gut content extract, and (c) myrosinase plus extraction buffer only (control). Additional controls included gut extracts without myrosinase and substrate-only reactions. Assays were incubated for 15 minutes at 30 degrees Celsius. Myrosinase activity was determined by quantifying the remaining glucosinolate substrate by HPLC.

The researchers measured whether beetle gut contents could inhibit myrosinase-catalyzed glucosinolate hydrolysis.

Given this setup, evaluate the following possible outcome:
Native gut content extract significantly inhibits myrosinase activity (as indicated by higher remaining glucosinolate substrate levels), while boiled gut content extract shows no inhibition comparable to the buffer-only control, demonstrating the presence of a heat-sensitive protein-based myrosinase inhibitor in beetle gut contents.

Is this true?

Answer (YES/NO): NO